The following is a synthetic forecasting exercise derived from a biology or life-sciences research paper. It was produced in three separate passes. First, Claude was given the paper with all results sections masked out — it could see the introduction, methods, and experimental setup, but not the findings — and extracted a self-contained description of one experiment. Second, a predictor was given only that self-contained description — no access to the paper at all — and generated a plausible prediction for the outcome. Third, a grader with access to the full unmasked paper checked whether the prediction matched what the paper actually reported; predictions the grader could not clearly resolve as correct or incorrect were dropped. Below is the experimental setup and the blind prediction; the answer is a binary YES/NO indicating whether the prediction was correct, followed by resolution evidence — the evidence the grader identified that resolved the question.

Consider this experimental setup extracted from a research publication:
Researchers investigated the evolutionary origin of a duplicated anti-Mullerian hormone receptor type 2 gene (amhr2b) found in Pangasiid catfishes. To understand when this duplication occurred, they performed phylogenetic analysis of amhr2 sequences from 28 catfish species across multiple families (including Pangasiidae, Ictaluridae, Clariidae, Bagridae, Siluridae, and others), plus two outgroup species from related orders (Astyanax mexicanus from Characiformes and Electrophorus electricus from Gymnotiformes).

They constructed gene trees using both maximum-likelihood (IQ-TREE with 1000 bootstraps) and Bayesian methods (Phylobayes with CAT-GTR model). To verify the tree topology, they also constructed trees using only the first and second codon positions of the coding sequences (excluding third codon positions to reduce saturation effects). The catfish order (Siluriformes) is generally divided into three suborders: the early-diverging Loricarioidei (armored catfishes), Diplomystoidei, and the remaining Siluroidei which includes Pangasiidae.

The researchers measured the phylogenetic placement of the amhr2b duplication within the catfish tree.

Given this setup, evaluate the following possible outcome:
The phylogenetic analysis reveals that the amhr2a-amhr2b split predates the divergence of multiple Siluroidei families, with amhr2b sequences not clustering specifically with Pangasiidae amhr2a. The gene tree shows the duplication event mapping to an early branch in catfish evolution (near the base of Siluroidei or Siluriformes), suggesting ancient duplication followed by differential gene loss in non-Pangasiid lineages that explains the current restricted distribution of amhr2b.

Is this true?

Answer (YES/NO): YES